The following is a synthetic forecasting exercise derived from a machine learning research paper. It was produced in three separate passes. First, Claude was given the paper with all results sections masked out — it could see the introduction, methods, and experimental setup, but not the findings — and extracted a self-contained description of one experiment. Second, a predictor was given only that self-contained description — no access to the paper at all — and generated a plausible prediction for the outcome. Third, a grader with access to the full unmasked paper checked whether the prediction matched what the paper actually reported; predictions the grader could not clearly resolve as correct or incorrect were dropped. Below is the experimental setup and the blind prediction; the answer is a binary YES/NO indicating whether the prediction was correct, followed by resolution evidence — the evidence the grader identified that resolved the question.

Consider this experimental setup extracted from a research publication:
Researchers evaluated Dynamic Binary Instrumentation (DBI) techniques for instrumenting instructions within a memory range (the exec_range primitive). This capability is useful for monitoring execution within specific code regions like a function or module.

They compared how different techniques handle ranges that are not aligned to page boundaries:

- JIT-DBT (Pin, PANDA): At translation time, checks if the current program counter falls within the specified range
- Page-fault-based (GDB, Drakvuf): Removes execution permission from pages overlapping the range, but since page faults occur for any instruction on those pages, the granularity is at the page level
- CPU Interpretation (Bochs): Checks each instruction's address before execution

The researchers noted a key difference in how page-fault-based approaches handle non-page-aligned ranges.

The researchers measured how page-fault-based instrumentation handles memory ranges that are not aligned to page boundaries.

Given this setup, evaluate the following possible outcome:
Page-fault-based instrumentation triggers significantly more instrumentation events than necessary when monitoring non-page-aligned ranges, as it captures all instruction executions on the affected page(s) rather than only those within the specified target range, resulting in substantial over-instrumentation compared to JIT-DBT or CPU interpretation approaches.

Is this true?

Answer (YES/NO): YES